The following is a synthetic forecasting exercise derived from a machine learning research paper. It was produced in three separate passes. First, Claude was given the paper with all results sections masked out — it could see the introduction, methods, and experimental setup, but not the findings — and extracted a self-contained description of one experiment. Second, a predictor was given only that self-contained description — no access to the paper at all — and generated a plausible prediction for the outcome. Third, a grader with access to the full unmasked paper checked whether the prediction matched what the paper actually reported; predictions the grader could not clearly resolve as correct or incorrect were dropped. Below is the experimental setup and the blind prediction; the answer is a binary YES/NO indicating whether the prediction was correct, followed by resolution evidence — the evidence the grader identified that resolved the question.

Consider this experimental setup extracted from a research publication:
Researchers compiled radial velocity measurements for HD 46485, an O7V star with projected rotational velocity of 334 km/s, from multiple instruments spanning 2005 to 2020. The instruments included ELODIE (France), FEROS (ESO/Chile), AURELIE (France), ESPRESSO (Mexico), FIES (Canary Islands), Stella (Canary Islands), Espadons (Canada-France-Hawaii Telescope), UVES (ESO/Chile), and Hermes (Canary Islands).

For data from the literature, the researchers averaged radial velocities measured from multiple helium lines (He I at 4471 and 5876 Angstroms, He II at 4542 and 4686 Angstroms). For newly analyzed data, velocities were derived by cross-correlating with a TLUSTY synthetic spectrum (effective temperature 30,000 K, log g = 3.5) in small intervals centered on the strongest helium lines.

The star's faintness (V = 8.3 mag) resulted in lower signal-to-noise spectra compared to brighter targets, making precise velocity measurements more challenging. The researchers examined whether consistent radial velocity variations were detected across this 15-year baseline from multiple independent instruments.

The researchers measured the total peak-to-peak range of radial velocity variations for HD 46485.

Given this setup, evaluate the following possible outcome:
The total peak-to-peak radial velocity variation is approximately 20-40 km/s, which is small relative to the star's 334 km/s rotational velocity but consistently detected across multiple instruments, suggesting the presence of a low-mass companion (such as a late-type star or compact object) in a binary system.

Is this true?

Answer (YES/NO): YES